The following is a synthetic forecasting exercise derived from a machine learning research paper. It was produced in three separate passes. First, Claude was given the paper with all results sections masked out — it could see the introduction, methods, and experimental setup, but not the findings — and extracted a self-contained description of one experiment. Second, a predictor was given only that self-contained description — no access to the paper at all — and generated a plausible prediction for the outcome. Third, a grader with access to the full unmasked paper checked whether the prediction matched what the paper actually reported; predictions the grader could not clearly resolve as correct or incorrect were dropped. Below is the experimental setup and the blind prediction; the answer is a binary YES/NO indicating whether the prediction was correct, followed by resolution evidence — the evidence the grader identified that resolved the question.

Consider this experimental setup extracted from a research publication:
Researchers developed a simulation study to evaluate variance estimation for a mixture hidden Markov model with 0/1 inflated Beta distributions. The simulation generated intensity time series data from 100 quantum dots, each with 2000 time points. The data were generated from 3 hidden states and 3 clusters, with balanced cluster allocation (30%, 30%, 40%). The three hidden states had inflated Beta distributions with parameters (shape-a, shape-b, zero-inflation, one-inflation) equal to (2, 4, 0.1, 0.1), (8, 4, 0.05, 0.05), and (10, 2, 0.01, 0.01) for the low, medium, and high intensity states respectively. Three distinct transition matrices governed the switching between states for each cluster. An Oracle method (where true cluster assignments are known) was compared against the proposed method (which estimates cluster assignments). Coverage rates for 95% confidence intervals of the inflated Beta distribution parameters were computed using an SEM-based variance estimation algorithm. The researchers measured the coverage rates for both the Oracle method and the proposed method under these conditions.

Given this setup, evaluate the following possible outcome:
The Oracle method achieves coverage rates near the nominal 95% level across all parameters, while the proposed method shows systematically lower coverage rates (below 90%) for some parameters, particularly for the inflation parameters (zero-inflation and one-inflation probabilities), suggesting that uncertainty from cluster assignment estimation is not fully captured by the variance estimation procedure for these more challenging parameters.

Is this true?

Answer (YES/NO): NO